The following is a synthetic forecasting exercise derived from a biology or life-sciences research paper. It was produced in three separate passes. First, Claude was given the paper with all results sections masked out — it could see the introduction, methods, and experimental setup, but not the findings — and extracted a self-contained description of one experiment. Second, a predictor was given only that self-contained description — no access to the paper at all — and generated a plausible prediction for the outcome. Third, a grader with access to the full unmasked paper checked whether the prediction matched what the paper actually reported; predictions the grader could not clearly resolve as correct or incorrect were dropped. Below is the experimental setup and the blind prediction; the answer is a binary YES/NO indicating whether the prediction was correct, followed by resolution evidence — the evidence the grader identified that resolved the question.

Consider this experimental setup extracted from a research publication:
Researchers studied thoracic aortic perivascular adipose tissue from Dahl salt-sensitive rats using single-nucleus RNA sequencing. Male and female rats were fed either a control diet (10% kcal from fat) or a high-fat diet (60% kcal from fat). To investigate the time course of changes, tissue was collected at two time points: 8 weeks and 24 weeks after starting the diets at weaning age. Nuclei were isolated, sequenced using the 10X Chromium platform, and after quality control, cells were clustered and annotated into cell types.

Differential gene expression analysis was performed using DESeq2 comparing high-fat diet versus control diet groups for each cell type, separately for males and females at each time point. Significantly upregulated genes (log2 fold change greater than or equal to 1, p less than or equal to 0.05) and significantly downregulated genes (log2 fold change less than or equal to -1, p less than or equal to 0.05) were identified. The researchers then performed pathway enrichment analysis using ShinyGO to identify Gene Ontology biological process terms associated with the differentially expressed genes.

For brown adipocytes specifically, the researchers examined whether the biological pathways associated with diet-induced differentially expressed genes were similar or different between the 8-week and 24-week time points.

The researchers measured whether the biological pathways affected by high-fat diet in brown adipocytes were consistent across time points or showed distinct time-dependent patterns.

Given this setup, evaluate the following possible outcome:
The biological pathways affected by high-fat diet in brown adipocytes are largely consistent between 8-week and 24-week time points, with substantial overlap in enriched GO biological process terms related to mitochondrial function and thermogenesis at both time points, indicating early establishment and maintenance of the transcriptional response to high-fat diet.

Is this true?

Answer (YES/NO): NO